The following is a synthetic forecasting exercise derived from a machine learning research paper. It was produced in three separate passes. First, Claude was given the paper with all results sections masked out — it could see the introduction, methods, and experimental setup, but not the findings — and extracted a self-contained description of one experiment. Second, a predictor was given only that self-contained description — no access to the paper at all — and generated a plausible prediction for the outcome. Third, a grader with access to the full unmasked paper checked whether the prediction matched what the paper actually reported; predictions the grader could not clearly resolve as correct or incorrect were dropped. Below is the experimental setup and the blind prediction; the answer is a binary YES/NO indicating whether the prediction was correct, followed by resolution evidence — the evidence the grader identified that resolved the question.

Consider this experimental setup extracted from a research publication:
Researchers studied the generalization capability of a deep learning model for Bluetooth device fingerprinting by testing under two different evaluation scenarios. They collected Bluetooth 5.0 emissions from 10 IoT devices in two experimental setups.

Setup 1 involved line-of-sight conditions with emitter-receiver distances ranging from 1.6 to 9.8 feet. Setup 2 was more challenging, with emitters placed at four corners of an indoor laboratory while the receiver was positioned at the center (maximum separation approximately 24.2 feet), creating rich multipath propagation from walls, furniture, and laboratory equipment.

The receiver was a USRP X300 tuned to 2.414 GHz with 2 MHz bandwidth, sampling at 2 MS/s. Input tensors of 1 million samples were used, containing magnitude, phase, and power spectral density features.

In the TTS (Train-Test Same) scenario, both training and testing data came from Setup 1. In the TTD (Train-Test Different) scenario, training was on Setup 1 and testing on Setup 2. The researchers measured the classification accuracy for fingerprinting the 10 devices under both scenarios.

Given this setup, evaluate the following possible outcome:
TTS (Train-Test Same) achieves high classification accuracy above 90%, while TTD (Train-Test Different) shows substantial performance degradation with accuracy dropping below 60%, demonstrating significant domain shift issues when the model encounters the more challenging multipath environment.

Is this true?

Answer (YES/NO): YES